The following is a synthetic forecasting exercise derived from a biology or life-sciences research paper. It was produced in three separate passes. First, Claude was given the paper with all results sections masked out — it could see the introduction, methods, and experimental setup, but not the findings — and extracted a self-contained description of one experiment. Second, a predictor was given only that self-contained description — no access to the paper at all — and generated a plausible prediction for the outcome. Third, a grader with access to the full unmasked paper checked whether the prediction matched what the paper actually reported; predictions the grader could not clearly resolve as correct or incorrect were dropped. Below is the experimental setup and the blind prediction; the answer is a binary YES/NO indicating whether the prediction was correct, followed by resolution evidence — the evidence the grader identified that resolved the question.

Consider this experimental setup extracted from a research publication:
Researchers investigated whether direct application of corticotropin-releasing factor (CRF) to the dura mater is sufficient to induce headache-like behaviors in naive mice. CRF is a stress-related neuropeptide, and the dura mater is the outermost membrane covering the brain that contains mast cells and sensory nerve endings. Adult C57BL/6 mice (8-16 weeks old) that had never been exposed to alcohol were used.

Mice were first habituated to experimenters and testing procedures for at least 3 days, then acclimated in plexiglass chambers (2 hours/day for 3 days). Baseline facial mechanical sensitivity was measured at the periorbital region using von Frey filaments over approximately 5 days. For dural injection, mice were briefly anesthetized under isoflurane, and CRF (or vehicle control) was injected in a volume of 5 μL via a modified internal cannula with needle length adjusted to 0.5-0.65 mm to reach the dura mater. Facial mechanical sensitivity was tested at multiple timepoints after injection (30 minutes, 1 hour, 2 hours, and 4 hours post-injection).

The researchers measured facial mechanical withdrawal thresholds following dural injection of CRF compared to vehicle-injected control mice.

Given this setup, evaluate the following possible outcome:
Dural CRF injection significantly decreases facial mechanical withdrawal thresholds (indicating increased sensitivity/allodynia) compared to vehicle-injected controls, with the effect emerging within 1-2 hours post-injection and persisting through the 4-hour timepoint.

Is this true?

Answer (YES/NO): YES